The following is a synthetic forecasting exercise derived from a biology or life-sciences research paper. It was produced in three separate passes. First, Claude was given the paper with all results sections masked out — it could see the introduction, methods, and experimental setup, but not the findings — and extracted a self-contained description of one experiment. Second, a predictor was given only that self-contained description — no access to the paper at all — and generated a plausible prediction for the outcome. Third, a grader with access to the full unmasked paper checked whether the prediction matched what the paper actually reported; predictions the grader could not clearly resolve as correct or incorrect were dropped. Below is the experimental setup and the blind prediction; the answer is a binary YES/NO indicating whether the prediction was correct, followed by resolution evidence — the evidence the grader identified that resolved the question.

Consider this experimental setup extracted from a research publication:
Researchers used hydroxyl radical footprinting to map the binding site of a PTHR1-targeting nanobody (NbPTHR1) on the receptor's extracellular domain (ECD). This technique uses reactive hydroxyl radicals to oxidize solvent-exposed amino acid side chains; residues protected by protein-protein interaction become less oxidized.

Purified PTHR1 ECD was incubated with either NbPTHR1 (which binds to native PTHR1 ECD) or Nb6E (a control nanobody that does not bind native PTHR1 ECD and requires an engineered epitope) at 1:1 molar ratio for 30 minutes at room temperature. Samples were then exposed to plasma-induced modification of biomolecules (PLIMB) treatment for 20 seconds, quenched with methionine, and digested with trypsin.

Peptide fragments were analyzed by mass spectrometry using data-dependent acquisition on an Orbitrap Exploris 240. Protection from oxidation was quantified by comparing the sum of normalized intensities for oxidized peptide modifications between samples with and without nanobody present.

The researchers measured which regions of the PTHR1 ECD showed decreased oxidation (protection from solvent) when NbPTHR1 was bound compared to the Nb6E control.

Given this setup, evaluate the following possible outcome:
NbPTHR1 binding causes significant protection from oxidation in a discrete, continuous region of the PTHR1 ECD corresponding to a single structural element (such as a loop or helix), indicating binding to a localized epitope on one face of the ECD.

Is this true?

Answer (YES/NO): NO